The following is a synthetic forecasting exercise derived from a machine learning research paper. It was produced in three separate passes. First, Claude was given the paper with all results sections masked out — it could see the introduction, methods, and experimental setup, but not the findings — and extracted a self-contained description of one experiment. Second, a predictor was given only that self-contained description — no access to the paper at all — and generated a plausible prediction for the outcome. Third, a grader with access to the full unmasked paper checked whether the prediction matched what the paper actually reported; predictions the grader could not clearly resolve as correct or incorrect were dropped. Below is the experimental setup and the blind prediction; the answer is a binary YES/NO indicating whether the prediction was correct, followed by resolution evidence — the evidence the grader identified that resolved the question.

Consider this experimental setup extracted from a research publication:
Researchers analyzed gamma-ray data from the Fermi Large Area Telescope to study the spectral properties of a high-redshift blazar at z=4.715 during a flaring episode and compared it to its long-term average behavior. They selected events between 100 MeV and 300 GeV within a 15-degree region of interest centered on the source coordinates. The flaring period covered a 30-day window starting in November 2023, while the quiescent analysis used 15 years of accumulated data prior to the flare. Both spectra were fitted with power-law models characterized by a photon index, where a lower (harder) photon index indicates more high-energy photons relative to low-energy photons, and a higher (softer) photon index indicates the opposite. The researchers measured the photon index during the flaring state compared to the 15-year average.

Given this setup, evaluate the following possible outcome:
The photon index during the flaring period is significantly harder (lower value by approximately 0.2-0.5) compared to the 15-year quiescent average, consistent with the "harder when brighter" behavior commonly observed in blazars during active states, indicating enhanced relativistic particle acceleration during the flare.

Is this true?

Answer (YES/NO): NO